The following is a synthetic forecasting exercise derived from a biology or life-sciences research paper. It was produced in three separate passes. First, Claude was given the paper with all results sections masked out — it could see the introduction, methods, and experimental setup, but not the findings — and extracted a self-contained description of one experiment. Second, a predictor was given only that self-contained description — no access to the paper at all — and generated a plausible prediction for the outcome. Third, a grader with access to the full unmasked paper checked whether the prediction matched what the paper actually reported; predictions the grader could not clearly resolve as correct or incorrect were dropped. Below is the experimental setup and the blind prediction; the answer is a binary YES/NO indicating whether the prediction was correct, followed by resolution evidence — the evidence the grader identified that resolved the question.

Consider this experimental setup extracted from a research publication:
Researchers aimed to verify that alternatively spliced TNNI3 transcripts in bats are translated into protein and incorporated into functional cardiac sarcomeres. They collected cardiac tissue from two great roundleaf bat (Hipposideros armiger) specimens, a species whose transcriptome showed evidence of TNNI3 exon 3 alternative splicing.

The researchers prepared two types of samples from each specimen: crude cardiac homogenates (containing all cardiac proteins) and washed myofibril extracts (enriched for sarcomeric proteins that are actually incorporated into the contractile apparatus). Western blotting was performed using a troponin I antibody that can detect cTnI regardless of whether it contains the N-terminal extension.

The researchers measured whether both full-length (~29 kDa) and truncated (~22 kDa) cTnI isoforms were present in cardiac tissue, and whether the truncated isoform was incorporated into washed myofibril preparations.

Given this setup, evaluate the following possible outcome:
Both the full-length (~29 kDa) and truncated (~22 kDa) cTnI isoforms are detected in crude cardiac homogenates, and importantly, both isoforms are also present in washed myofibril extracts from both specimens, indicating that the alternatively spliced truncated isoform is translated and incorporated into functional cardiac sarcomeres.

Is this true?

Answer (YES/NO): YES